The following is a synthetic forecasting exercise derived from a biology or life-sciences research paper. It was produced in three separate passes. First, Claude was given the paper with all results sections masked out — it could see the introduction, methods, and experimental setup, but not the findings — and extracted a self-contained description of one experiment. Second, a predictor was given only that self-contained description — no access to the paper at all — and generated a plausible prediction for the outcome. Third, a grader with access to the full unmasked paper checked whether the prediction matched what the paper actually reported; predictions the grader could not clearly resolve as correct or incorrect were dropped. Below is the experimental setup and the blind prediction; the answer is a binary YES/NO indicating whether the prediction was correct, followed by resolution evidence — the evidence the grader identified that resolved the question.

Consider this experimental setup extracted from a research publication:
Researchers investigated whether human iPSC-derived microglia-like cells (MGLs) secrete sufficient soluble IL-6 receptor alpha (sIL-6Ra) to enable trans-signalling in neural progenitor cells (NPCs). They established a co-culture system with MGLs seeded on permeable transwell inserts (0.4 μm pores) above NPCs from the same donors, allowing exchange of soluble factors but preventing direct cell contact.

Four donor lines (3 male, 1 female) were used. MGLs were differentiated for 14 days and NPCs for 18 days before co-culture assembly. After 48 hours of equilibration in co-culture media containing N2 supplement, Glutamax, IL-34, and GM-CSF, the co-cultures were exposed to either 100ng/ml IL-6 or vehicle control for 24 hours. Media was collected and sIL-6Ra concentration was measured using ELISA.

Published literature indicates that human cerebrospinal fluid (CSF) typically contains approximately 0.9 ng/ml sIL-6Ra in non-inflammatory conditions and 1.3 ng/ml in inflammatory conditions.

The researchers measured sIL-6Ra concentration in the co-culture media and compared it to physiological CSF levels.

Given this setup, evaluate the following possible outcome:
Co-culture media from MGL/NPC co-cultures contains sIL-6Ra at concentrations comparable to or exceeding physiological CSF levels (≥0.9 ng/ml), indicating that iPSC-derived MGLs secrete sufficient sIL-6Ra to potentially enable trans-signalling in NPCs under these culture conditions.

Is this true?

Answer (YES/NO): NO